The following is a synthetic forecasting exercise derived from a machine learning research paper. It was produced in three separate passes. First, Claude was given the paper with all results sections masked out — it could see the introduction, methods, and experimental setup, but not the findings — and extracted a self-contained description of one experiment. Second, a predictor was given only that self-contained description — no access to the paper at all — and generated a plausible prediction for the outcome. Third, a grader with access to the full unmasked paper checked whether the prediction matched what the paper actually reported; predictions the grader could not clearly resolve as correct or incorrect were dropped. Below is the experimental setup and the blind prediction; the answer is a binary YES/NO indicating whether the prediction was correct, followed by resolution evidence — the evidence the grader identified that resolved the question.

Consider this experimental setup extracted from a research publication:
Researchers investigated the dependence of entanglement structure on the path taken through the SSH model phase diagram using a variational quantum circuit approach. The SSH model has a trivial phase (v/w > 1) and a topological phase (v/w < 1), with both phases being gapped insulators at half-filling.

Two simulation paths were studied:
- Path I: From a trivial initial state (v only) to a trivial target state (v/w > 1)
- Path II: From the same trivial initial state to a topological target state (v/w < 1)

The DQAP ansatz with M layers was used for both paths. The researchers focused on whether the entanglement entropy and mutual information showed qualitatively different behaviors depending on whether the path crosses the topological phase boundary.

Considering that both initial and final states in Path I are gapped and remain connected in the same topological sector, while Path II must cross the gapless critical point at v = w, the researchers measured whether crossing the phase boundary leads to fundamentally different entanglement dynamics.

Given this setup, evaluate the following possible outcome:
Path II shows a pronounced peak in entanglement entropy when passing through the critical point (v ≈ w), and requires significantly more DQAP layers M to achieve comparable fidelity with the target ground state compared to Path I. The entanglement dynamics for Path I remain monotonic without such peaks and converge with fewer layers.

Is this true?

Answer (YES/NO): YES